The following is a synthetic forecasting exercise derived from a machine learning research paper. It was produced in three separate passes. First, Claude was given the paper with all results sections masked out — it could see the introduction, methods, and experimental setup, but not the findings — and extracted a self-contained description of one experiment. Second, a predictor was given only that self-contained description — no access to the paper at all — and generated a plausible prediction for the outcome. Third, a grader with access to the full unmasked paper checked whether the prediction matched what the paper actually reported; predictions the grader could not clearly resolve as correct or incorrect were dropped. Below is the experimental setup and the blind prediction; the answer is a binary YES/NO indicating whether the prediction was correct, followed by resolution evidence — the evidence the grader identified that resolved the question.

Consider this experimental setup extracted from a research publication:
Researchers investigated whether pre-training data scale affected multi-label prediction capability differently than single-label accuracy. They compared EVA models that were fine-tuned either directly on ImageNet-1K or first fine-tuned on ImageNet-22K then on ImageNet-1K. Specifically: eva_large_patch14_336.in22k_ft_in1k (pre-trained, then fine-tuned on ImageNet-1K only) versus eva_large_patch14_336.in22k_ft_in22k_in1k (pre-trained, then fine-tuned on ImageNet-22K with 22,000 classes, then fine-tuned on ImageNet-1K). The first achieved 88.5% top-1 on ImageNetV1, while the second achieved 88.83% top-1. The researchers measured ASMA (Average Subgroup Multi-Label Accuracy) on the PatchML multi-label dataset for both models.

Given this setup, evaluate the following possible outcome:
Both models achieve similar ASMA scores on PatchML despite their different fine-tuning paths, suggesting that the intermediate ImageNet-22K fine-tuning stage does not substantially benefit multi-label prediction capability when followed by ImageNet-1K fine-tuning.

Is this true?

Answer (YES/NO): NO